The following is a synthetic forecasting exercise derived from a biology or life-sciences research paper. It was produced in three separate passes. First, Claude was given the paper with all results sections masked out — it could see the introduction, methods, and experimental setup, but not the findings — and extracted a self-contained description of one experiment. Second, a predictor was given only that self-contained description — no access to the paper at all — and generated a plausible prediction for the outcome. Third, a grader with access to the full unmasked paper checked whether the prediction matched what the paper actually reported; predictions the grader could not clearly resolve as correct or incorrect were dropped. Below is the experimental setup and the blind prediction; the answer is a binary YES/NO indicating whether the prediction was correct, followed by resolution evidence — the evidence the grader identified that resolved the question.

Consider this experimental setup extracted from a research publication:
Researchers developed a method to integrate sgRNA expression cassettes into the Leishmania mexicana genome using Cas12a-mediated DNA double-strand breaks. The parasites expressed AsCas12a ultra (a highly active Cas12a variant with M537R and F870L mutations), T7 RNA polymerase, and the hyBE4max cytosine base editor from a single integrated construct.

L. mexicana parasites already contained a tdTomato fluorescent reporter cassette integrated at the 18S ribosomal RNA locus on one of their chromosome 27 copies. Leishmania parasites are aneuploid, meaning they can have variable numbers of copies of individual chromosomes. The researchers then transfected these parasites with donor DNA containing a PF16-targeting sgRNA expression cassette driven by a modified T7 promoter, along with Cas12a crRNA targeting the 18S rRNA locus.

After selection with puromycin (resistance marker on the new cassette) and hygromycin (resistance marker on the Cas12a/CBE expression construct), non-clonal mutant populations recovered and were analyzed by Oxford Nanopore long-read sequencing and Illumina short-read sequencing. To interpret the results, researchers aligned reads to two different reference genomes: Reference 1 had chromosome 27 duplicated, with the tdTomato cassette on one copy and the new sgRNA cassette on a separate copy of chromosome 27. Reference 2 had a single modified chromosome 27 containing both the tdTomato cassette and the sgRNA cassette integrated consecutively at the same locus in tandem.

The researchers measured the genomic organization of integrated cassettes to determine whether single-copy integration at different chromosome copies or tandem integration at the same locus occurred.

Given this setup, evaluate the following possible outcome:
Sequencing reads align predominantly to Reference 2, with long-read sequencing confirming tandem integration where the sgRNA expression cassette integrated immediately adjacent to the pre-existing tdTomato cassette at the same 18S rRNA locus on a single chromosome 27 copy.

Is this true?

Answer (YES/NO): NO